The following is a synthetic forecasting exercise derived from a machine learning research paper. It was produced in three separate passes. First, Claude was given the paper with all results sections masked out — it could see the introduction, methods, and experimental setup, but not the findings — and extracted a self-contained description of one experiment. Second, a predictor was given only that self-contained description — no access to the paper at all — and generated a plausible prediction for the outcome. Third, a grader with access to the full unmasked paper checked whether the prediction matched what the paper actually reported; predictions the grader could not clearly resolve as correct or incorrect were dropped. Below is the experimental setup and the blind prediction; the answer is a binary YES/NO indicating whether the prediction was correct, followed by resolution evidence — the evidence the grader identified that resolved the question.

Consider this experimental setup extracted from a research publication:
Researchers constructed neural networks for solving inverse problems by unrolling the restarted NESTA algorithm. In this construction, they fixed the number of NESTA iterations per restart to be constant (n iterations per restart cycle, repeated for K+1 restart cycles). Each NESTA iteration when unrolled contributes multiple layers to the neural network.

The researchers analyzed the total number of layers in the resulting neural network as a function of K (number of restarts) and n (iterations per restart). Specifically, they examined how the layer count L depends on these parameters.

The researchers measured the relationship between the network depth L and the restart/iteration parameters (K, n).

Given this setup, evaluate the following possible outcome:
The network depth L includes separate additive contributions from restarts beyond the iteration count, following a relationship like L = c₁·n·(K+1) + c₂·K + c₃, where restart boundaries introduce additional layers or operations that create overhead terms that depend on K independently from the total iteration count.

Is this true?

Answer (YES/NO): NO